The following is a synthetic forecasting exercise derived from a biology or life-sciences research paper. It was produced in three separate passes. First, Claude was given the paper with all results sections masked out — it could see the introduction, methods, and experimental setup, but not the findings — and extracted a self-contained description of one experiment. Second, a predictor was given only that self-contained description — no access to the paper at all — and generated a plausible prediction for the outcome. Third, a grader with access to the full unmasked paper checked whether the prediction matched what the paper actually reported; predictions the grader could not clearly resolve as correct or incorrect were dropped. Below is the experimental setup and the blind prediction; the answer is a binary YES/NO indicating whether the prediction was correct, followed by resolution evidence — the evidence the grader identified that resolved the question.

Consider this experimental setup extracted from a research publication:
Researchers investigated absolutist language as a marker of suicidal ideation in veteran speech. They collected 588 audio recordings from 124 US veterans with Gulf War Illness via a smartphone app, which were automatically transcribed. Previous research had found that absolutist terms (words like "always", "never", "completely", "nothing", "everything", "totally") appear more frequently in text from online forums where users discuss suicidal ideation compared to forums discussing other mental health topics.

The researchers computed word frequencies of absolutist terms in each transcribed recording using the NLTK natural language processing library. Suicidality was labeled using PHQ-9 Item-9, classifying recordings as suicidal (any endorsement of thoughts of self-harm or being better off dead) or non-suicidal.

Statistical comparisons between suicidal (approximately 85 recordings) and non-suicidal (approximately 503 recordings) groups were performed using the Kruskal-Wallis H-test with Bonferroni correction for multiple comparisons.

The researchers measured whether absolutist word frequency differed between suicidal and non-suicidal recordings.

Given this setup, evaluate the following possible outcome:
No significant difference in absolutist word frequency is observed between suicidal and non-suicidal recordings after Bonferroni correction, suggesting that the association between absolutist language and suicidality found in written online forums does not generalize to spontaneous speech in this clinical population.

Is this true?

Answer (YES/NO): YES